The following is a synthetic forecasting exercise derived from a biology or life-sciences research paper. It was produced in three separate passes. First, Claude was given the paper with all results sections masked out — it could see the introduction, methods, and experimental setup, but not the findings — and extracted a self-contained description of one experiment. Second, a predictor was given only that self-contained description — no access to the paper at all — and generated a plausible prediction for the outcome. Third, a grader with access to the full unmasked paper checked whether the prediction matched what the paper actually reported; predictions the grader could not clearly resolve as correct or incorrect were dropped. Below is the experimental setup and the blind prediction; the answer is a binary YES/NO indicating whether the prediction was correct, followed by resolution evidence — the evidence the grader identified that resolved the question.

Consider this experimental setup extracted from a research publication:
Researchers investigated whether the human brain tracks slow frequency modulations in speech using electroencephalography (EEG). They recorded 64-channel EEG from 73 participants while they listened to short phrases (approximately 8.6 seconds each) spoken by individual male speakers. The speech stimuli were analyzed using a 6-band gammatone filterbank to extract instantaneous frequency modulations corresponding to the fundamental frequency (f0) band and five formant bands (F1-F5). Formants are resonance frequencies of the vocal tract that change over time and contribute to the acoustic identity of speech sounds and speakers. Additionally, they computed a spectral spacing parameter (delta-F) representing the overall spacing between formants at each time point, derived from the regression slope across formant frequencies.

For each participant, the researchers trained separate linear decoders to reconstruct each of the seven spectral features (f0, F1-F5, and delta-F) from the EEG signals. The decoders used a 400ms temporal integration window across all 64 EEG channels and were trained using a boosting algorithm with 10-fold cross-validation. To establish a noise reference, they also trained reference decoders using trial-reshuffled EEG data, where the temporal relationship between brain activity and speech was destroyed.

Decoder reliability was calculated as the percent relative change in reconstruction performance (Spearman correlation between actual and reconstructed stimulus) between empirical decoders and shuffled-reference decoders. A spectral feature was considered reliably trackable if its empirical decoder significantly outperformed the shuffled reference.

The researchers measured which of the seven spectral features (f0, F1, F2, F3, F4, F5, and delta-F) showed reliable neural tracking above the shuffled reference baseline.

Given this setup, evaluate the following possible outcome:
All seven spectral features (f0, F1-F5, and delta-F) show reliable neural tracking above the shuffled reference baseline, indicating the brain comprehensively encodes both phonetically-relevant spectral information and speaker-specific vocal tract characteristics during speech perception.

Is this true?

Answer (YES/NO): NO